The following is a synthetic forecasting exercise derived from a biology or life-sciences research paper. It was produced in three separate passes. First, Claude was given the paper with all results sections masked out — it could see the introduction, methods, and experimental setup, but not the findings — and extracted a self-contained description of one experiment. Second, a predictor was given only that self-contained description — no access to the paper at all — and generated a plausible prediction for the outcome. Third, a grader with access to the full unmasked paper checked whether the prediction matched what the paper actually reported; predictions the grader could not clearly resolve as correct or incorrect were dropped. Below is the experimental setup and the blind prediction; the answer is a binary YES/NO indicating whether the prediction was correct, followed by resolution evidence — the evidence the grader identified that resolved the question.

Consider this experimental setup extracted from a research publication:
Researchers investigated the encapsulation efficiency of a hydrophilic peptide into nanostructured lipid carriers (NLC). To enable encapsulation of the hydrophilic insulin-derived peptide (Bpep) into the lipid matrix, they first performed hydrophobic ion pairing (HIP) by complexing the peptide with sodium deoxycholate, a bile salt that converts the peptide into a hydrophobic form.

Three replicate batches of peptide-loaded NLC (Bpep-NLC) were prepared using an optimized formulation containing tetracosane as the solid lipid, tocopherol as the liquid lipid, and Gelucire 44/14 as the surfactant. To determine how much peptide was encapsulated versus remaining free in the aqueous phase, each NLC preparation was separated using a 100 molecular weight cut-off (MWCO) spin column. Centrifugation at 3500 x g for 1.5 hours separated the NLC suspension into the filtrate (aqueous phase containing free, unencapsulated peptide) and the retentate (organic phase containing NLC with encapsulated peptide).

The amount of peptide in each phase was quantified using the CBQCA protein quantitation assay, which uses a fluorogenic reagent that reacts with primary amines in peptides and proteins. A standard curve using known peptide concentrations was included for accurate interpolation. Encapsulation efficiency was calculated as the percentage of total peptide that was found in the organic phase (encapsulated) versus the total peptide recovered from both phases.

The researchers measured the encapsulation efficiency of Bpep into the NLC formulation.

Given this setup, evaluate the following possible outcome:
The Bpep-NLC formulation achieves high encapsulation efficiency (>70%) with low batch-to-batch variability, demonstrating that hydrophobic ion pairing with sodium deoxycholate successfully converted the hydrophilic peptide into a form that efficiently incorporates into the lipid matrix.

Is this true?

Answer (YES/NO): YES